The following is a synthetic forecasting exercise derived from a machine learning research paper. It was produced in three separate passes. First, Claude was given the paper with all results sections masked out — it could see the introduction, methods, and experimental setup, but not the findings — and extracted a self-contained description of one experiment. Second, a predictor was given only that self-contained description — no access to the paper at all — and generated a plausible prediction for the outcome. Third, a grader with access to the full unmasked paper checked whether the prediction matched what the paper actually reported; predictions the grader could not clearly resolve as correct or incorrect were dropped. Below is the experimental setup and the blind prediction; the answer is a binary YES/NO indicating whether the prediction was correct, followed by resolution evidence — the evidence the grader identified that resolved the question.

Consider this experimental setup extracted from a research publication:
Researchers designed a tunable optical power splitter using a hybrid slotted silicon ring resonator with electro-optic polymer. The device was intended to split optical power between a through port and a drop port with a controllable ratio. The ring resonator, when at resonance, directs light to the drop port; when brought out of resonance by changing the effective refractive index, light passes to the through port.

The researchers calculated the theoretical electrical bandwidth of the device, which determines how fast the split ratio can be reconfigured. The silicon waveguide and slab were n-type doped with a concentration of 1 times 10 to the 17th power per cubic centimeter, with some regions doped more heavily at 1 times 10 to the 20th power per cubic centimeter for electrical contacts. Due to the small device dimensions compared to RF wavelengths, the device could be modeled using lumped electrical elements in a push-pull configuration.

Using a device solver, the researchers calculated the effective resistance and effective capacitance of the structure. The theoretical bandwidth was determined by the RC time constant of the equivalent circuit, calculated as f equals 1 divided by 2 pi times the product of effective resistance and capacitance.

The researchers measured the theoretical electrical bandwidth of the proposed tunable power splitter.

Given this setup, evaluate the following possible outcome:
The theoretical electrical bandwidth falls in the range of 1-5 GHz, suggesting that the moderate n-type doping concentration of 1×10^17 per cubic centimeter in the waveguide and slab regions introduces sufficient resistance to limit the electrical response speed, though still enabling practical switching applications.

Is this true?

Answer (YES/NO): NO